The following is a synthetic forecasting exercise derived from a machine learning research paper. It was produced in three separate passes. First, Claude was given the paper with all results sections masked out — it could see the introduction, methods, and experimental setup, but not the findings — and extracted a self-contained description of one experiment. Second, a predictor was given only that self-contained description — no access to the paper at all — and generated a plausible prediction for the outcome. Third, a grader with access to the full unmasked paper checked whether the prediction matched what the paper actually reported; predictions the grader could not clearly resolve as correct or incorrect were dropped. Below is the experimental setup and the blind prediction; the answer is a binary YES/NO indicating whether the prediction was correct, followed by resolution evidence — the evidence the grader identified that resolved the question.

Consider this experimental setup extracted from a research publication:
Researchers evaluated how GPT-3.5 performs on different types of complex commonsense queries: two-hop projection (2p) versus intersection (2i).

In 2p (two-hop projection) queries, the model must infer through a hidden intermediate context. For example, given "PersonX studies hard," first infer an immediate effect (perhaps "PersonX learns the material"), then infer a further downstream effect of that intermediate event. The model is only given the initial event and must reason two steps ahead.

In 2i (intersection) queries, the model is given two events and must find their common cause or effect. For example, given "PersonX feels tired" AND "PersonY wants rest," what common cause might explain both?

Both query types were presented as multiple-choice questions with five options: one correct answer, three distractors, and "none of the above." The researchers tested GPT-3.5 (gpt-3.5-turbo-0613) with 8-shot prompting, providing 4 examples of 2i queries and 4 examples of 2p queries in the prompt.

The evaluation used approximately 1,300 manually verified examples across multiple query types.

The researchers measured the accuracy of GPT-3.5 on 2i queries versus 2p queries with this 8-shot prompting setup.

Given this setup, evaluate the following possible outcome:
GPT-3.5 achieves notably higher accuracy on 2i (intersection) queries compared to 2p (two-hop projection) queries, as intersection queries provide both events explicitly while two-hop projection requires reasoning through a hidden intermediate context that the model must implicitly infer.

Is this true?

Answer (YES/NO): NO